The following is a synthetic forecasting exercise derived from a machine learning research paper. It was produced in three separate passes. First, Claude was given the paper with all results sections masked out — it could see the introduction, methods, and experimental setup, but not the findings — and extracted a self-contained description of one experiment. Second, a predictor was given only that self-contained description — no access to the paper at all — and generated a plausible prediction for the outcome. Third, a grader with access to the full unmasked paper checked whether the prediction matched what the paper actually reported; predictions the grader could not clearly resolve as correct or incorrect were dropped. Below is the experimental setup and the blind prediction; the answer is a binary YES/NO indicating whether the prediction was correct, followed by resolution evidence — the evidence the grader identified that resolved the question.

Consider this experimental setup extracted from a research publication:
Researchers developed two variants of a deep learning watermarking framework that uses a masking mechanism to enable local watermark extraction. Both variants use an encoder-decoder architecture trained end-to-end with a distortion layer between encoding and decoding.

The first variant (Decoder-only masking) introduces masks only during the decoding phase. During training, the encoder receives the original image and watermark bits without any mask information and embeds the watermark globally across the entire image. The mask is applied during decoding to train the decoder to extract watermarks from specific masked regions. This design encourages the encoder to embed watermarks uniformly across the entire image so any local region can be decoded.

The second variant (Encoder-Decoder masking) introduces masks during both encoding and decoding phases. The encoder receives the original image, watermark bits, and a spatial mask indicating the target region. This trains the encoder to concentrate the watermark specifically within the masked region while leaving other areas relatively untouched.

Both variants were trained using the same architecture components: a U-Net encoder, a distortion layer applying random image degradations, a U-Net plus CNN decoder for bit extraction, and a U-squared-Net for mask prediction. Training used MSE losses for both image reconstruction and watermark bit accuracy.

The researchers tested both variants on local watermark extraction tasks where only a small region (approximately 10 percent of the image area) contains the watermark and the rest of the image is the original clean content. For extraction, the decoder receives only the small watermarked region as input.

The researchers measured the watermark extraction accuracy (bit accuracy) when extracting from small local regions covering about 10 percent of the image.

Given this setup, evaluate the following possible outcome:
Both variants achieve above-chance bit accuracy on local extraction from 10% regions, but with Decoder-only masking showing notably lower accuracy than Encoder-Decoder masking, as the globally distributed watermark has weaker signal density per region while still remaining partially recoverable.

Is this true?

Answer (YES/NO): NO